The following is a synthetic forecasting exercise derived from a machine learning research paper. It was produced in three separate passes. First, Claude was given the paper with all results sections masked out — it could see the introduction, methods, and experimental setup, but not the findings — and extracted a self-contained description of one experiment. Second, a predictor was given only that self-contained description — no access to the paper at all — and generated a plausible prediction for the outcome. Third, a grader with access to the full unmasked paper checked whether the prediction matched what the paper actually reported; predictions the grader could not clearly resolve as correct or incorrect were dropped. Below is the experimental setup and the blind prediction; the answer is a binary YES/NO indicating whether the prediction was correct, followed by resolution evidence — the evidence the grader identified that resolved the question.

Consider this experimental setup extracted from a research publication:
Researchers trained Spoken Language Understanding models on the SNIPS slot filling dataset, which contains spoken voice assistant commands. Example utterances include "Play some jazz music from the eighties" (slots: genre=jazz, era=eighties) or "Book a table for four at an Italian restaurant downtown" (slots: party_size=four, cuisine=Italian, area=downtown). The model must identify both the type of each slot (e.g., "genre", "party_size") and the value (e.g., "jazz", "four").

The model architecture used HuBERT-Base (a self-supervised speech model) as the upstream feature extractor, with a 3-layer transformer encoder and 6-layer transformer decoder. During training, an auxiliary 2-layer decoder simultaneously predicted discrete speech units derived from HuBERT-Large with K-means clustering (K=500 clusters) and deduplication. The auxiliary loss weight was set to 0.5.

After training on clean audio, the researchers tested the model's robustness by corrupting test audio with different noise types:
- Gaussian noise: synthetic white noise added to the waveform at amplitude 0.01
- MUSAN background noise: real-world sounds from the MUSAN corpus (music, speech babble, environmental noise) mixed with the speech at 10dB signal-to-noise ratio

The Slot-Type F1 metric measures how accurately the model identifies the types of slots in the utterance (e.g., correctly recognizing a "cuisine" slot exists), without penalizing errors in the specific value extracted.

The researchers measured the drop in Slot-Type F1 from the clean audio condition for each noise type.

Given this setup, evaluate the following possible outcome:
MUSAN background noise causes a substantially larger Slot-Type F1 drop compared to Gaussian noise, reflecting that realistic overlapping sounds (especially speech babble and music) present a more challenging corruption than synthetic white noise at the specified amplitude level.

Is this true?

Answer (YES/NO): NO